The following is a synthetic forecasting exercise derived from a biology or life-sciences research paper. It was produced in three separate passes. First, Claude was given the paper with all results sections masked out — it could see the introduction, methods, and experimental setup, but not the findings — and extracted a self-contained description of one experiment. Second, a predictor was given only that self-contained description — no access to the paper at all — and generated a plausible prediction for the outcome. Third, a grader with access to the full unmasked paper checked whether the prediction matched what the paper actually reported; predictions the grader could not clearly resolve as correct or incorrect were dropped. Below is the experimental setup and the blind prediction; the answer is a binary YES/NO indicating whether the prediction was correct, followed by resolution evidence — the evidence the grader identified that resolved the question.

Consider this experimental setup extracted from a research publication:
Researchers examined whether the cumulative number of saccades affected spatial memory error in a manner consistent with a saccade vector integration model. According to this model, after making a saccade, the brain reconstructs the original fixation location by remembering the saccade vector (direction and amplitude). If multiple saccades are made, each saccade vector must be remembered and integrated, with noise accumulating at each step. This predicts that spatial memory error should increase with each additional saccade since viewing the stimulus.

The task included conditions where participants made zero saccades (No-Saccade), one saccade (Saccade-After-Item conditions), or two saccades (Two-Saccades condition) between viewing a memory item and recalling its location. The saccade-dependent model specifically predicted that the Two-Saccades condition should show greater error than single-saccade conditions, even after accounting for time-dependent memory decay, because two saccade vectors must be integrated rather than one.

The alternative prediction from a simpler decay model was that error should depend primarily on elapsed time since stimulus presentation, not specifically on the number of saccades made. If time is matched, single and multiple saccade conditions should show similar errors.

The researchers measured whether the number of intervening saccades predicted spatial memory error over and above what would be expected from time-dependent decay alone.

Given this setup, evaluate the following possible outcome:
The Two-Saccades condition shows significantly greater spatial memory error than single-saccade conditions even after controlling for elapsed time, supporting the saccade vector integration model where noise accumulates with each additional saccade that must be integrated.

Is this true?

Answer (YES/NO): YES